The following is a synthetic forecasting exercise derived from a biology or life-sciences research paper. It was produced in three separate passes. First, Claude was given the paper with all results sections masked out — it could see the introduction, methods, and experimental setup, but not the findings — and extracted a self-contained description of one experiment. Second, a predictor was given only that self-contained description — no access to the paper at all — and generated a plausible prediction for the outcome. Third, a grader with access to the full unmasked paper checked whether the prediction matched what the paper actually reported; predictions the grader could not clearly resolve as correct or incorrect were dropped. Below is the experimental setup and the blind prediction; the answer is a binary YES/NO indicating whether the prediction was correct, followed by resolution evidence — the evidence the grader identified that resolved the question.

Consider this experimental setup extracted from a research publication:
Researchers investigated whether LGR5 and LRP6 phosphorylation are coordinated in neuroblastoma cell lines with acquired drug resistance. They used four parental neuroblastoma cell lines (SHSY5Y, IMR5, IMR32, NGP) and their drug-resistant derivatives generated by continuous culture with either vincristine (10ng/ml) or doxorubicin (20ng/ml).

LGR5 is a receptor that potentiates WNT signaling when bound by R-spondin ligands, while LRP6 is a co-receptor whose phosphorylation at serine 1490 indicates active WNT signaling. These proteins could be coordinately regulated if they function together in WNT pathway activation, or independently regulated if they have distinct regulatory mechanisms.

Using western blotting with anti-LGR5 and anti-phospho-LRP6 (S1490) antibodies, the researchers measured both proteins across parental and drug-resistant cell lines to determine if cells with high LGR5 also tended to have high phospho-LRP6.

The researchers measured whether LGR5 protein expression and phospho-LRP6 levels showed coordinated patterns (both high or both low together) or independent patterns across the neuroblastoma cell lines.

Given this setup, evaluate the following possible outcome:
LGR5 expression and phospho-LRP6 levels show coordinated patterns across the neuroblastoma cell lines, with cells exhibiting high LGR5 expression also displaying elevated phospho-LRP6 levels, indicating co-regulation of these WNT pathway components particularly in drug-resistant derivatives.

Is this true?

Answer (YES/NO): YES